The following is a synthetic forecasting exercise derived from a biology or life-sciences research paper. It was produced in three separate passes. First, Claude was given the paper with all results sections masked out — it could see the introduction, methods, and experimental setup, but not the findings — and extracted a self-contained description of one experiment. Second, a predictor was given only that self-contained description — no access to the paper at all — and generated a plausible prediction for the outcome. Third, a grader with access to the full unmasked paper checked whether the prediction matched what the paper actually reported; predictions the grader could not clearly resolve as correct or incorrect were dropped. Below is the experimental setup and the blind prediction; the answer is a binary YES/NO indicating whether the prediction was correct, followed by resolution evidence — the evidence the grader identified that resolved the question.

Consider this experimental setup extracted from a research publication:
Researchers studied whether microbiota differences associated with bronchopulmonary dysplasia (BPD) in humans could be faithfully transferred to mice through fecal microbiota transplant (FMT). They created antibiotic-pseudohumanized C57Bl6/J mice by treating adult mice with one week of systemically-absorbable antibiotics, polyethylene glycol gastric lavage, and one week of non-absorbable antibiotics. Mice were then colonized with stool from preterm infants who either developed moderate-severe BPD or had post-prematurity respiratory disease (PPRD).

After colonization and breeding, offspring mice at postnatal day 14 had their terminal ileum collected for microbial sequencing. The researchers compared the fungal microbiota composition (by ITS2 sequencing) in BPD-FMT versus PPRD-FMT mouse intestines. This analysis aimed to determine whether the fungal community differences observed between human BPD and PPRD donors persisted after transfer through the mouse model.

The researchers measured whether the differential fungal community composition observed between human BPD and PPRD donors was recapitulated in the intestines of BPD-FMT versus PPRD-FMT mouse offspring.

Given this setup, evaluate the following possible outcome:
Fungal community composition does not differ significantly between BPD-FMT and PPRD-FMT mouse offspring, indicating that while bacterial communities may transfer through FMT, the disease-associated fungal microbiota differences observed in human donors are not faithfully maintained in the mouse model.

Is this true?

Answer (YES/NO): NO